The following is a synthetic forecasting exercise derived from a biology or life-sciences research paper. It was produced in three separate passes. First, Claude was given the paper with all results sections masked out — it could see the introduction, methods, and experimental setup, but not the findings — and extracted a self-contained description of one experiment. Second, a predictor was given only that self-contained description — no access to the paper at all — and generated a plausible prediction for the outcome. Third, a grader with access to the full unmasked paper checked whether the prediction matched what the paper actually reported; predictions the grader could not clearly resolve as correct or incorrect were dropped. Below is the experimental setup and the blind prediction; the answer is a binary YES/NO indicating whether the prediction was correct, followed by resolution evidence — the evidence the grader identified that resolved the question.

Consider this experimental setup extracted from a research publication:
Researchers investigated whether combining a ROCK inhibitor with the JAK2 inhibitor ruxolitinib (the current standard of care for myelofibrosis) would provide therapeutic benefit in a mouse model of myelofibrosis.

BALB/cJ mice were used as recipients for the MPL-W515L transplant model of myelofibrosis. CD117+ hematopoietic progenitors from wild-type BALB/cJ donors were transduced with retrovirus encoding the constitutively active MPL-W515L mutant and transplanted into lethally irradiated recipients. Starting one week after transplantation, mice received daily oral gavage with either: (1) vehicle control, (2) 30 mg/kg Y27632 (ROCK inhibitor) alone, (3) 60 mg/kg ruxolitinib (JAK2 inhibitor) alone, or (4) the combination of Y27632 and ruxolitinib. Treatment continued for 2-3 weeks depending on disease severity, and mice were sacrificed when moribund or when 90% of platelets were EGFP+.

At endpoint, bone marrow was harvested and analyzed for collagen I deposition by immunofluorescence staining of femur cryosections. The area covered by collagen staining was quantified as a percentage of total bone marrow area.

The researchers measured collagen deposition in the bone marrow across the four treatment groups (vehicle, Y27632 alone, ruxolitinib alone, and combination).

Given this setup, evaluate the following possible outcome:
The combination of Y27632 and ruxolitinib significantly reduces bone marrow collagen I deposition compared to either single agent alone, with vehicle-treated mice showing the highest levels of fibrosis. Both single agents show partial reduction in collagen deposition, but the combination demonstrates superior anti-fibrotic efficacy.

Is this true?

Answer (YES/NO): NO